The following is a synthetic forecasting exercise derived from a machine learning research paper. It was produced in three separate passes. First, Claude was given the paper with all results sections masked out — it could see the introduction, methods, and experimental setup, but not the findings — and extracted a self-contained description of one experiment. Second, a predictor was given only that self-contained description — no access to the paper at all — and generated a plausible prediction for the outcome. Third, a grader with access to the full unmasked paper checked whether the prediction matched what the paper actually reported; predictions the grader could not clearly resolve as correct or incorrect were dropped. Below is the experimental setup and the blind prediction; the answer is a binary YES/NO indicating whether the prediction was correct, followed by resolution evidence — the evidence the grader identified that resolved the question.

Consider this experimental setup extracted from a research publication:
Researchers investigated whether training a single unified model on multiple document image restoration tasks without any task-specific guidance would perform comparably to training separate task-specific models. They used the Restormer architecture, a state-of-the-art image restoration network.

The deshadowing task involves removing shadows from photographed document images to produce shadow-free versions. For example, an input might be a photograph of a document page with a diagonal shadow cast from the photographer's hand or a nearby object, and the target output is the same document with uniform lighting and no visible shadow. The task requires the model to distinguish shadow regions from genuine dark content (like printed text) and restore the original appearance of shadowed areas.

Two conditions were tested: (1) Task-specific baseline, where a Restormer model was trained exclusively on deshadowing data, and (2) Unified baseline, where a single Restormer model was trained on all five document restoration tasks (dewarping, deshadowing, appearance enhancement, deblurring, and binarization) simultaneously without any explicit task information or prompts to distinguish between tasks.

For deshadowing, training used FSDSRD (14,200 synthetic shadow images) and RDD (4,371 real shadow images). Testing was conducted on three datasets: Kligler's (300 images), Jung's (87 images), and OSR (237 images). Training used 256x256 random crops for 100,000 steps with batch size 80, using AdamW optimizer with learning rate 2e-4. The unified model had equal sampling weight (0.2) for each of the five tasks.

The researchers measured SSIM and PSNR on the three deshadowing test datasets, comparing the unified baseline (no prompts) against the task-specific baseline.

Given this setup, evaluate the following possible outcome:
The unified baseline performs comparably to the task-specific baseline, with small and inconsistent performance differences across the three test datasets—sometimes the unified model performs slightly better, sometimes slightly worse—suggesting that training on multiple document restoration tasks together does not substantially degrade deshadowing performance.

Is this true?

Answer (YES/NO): NO